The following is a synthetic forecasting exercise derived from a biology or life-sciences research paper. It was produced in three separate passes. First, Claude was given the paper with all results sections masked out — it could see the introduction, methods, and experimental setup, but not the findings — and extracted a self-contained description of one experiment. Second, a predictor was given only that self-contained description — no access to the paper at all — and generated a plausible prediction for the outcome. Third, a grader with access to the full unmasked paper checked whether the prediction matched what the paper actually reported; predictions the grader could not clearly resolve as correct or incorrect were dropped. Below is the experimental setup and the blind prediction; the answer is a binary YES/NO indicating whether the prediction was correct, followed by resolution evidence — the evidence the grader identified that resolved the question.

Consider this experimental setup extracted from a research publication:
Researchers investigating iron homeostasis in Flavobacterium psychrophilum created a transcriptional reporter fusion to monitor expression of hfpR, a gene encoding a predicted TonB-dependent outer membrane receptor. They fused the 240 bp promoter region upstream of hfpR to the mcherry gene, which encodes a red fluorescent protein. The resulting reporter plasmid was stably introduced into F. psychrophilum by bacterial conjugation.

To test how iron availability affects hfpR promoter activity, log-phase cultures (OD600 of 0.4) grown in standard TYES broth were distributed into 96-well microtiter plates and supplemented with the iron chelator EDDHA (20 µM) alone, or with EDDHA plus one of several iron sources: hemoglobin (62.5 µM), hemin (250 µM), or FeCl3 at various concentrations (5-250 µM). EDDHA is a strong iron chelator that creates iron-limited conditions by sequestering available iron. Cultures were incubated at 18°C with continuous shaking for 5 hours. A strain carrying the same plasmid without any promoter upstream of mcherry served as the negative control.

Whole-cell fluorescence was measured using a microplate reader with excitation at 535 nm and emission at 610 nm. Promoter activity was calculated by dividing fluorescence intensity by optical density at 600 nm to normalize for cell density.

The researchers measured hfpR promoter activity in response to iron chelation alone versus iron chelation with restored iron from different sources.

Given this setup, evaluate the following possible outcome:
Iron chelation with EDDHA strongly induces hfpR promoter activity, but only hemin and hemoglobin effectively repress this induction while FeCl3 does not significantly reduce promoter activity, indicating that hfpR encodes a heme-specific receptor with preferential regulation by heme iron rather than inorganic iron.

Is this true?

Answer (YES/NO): NO